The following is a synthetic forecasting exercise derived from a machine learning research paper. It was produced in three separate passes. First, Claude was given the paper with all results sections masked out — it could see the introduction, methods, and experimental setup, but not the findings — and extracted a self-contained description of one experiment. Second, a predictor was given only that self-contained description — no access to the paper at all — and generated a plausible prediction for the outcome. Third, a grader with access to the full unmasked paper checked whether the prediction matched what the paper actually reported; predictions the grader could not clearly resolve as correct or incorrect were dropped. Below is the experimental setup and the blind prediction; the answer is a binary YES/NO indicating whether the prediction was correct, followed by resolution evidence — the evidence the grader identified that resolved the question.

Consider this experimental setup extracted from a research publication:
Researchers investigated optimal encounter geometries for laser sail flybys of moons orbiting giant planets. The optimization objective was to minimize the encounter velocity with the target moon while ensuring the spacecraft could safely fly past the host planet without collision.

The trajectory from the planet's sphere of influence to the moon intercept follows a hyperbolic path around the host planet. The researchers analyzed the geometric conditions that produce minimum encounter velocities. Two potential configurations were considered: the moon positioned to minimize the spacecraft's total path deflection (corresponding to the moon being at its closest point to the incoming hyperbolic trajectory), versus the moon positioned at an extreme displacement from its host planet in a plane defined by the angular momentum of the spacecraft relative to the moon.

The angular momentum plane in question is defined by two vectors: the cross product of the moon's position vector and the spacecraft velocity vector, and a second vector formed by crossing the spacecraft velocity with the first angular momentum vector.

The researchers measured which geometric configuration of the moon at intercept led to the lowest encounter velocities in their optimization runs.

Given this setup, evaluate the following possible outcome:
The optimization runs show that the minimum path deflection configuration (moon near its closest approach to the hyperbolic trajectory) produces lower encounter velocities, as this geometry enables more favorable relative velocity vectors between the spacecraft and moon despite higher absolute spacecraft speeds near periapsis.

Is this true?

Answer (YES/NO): NO